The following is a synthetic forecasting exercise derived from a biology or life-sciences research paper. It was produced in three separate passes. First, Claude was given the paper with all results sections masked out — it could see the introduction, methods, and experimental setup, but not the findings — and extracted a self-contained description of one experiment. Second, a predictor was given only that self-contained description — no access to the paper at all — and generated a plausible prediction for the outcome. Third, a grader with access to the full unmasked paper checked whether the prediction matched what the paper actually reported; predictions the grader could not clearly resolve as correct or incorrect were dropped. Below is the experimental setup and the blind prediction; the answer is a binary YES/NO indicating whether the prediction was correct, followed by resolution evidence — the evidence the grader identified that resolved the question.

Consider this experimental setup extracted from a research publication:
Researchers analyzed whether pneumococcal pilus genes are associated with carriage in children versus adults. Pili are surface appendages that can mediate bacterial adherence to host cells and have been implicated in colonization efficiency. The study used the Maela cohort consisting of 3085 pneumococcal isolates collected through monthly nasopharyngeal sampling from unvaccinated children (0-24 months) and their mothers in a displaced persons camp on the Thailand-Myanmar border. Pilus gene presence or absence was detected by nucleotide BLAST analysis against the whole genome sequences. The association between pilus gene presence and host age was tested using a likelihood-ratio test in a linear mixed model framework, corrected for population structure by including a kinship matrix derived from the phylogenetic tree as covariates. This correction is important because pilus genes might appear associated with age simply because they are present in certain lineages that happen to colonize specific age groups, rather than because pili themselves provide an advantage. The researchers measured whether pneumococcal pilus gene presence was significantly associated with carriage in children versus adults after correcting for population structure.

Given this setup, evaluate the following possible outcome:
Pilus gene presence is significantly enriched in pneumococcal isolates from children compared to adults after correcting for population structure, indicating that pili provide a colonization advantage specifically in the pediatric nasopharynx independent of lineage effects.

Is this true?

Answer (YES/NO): NO